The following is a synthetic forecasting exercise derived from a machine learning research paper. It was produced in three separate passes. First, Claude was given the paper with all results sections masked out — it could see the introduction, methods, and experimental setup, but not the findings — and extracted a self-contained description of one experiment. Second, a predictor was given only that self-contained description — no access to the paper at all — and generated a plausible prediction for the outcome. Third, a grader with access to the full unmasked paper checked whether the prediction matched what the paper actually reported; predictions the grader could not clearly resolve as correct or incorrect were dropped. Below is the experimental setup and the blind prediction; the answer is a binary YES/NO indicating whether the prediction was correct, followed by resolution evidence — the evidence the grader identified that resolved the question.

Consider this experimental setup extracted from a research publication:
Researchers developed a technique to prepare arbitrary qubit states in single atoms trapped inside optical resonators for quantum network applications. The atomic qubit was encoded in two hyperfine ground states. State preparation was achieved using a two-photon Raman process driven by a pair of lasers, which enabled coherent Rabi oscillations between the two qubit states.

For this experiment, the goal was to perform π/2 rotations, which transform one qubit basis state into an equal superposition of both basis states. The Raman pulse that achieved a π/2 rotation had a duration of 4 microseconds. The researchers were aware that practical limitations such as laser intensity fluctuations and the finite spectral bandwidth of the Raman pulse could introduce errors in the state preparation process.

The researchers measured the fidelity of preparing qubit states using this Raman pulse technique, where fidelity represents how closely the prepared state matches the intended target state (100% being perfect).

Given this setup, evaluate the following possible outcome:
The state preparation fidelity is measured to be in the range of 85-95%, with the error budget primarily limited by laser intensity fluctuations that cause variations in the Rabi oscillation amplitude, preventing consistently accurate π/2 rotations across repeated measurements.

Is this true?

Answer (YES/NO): NO